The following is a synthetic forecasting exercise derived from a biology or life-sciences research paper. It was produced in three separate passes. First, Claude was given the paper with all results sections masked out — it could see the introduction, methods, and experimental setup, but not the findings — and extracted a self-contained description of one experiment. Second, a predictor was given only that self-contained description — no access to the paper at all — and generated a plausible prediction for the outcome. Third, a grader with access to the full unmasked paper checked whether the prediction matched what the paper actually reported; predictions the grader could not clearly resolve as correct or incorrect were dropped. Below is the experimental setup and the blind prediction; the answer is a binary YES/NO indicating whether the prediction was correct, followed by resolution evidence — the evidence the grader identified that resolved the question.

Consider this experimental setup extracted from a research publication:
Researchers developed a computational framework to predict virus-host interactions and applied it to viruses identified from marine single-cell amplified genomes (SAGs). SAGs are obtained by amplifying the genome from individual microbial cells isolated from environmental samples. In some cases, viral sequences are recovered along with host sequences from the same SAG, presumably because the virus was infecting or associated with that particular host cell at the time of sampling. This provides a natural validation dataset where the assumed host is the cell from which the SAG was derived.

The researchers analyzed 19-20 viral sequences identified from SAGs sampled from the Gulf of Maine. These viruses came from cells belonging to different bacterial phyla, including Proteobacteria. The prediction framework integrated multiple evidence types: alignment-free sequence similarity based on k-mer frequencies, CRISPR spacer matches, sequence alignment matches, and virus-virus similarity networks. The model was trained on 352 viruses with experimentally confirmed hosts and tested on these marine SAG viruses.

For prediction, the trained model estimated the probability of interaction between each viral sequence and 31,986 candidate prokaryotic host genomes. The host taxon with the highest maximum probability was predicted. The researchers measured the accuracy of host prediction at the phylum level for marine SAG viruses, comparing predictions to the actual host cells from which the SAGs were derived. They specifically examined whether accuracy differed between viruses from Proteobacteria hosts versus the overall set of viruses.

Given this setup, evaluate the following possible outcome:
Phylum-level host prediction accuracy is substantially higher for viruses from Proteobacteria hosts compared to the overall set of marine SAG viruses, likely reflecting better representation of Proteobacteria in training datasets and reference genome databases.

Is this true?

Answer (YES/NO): YES